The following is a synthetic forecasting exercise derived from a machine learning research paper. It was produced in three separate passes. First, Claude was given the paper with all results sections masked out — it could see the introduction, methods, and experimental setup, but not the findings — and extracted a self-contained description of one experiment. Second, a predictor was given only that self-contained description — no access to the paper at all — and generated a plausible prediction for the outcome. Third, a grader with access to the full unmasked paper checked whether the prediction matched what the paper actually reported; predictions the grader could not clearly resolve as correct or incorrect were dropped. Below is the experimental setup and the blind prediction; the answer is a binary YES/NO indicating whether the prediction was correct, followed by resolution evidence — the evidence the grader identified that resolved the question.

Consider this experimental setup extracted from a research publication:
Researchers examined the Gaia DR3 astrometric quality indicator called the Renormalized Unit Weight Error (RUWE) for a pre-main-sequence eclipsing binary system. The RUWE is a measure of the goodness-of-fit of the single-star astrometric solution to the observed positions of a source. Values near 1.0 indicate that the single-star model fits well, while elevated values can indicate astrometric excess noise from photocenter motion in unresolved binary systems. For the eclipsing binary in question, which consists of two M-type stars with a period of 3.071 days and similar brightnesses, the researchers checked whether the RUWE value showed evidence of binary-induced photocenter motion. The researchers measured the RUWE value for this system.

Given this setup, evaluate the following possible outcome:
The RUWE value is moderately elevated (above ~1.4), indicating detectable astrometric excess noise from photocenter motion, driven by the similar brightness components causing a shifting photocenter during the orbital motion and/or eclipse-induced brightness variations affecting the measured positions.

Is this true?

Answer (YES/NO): YES